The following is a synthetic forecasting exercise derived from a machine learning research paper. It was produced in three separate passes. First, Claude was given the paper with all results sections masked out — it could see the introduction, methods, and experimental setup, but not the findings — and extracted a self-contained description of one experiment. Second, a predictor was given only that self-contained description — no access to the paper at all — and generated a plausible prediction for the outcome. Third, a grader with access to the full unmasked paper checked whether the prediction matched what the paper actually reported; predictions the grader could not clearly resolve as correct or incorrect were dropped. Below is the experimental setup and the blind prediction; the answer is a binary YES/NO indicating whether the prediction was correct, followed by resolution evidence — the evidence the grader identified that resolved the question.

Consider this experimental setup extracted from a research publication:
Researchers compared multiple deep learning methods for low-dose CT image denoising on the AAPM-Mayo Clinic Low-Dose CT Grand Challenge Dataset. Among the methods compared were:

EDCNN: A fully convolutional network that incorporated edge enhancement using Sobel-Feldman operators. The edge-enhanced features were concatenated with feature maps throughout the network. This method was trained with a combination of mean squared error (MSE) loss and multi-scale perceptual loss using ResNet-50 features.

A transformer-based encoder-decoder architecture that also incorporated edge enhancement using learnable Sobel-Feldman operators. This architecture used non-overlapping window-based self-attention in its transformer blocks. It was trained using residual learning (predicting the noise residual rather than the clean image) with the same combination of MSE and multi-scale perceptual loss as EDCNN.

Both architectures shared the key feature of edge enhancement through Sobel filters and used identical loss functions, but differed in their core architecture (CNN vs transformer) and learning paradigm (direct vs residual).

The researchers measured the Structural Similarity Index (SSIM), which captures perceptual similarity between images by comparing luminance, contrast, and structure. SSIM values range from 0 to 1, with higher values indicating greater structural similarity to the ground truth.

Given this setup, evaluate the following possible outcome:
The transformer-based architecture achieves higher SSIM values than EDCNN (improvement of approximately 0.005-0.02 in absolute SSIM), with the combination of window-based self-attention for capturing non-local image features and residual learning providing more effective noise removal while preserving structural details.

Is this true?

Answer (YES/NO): NO